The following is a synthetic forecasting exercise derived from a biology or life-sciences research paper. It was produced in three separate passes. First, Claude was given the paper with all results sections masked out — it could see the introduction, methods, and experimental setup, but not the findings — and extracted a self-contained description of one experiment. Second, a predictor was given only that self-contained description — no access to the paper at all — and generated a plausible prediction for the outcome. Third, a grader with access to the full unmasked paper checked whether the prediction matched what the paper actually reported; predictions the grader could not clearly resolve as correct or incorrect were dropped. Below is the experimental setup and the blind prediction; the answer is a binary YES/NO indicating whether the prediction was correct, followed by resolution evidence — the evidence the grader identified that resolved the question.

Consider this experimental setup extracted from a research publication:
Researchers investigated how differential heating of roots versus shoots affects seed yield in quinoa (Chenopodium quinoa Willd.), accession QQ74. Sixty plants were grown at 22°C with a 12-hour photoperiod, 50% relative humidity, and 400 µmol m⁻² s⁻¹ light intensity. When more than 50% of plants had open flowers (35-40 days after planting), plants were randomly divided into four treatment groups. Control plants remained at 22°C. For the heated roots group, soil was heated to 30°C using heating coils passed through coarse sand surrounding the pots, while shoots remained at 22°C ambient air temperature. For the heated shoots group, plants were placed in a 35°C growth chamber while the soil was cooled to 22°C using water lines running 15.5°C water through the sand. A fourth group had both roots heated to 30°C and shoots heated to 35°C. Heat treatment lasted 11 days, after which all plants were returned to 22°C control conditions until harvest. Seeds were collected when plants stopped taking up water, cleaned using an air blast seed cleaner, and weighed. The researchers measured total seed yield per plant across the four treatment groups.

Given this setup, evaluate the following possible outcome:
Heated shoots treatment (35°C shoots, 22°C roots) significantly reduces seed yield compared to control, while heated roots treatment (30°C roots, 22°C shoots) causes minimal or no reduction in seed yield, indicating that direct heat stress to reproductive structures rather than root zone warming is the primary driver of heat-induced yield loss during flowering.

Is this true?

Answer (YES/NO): YES